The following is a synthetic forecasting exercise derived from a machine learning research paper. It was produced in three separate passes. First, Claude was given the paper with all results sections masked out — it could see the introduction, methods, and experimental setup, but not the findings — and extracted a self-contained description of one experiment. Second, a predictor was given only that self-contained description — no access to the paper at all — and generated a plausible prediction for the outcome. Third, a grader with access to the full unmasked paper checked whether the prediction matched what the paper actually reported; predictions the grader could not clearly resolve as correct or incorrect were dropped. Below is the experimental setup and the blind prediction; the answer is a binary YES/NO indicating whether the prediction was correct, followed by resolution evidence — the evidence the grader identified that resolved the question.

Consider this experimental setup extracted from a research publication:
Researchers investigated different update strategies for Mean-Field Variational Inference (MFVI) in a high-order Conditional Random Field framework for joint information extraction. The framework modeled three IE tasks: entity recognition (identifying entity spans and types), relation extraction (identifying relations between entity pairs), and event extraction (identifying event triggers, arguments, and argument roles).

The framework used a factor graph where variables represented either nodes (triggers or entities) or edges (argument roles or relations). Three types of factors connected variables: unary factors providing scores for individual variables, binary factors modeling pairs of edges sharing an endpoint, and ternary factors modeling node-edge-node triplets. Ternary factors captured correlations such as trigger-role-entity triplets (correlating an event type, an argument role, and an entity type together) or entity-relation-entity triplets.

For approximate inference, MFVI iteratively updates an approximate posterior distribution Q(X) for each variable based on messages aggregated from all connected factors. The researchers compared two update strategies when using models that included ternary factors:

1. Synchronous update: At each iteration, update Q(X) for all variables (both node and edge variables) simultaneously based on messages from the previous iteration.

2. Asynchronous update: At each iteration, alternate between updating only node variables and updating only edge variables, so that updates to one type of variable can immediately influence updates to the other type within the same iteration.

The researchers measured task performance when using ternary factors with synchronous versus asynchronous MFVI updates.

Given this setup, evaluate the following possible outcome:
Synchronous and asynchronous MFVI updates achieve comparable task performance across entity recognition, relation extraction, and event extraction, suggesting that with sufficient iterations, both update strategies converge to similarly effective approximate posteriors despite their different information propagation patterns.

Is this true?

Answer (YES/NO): NO